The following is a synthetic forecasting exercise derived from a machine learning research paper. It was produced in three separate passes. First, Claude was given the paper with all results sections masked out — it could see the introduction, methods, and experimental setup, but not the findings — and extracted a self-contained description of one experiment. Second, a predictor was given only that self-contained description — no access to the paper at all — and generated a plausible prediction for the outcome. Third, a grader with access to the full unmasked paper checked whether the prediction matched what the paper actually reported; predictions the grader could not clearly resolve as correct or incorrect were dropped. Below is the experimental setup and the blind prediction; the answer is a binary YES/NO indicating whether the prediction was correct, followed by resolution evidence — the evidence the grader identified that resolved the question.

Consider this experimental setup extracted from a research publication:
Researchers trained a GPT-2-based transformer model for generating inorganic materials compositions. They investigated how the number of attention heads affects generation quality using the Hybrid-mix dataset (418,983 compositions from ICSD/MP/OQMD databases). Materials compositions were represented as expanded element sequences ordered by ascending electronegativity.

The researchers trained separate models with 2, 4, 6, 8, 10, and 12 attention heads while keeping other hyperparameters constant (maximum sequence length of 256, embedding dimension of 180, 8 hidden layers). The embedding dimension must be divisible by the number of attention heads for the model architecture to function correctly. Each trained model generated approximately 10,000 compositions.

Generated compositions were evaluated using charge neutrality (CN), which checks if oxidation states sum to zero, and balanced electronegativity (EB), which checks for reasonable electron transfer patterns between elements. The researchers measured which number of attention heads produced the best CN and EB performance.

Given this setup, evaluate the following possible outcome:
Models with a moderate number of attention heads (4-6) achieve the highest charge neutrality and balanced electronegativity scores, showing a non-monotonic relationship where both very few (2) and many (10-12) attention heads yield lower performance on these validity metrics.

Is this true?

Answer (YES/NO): YES